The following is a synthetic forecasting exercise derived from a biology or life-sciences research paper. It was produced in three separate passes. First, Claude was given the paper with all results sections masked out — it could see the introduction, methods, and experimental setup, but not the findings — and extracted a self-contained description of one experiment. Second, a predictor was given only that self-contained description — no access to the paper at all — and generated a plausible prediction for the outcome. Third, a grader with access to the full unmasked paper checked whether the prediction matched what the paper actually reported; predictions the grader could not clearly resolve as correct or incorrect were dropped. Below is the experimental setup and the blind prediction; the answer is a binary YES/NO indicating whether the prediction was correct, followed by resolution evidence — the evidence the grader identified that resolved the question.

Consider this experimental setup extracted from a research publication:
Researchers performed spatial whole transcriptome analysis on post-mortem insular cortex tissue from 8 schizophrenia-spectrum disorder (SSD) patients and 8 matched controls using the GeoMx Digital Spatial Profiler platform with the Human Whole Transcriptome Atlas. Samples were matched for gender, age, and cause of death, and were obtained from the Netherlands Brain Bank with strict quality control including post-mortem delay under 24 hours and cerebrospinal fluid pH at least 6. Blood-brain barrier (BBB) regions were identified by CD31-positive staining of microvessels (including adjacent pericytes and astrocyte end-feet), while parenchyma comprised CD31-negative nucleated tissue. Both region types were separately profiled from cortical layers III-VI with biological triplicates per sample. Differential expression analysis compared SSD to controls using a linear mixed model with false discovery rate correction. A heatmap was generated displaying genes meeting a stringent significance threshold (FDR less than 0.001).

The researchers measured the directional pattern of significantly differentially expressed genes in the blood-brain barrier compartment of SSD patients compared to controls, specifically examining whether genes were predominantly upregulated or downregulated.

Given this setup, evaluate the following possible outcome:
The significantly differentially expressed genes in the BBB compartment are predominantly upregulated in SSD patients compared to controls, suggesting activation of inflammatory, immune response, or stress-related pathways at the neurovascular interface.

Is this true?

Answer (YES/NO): NO